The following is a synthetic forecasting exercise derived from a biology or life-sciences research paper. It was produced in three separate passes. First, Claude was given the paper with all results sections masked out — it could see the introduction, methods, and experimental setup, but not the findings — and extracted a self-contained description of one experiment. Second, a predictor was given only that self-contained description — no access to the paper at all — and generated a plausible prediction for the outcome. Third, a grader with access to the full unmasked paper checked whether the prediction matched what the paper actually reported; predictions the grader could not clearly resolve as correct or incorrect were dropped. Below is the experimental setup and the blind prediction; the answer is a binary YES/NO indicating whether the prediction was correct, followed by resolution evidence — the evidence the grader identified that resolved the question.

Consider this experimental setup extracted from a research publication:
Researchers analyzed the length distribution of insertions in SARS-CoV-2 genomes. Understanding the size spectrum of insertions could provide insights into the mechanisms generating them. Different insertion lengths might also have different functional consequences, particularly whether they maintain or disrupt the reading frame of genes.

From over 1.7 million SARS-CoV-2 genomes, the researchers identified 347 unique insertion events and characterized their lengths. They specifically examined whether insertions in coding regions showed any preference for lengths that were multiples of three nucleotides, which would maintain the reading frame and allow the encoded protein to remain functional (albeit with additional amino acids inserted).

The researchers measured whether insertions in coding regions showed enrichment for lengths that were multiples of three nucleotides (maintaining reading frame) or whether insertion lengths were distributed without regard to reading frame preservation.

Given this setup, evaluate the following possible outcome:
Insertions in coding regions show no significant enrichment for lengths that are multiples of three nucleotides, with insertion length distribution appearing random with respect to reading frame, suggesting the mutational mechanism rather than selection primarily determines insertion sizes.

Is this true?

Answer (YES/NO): NO